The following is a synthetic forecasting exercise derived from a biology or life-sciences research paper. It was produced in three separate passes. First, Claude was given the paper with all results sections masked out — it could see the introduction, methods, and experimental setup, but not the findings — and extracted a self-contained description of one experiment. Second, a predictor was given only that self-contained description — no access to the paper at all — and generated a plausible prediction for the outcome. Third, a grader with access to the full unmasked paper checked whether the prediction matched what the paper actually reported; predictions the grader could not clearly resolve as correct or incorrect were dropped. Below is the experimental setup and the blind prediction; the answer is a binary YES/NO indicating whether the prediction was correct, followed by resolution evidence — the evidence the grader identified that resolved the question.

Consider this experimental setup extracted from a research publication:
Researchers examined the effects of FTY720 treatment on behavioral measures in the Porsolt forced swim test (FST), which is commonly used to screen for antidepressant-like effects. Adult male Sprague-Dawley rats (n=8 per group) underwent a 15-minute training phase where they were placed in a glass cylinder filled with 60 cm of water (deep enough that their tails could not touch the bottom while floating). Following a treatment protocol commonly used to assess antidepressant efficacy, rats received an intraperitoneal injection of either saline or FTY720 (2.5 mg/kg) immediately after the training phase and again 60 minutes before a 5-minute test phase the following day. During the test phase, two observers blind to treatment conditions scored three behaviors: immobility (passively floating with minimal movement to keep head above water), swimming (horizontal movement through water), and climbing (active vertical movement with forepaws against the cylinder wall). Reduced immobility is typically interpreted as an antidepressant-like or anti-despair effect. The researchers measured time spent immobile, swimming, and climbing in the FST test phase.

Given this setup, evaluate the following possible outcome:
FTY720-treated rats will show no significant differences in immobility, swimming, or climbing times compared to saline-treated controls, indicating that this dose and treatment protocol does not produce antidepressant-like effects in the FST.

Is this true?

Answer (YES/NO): NO